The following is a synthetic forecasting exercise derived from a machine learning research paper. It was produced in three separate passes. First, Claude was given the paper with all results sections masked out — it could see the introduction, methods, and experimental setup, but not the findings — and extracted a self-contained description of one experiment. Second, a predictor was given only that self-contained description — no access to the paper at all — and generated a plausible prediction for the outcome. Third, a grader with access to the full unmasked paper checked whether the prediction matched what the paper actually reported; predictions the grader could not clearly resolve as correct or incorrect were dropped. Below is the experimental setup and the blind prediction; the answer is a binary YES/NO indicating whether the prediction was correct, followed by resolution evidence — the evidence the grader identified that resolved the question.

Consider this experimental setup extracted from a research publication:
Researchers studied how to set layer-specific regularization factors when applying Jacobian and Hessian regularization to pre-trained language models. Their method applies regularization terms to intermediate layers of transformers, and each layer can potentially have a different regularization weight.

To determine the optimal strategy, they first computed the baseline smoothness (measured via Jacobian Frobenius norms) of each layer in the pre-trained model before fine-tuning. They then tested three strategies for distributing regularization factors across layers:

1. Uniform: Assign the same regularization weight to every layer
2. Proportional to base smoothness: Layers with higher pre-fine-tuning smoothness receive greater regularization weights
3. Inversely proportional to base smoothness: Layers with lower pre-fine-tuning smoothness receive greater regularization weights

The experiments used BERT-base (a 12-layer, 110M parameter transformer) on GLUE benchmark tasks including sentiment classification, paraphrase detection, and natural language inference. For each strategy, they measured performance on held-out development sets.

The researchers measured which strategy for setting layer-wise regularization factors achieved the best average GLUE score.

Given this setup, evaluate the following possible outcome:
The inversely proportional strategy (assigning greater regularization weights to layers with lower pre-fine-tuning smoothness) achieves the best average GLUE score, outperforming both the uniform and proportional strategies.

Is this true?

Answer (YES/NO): NO